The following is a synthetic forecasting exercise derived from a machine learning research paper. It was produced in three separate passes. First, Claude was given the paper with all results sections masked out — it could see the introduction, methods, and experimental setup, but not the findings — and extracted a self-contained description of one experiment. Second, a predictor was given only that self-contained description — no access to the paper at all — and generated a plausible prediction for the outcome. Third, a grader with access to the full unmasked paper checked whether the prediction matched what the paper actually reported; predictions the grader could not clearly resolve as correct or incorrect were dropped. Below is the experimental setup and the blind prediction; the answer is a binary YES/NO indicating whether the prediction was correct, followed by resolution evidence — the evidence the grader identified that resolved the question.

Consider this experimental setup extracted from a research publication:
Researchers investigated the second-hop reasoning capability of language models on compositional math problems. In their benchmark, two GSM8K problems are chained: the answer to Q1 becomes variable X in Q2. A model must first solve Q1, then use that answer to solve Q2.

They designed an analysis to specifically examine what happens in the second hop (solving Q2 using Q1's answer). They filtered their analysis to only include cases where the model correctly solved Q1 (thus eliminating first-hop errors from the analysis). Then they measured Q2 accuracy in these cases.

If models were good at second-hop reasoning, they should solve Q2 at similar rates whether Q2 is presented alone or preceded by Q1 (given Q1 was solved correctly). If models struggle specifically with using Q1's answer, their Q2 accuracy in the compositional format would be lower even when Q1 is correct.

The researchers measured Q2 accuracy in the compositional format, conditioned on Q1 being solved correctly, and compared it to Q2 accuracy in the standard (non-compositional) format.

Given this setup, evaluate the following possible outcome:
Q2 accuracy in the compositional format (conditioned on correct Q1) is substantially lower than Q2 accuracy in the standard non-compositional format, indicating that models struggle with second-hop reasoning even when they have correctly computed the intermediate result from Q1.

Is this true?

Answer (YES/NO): YES